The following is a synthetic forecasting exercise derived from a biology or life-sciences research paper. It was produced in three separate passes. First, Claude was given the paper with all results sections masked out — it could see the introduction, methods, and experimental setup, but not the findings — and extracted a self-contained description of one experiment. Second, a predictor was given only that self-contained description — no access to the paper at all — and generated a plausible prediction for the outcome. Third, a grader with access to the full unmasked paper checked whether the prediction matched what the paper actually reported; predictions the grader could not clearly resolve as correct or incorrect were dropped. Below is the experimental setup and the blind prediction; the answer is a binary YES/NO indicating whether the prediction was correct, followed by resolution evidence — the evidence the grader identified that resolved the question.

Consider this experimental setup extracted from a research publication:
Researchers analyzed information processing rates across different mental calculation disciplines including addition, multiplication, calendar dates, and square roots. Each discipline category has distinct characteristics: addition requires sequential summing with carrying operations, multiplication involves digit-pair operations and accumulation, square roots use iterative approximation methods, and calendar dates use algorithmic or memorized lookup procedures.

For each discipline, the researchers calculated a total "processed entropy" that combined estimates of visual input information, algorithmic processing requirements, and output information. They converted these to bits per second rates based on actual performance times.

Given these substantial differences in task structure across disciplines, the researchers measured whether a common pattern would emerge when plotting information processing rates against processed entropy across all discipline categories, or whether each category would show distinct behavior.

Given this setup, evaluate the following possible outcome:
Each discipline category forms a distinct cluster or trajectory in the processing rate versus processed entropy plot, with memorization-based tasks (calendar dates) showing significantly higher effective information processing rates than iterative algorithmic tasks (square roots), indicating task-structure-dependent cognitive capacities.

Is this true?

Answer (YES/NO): NO